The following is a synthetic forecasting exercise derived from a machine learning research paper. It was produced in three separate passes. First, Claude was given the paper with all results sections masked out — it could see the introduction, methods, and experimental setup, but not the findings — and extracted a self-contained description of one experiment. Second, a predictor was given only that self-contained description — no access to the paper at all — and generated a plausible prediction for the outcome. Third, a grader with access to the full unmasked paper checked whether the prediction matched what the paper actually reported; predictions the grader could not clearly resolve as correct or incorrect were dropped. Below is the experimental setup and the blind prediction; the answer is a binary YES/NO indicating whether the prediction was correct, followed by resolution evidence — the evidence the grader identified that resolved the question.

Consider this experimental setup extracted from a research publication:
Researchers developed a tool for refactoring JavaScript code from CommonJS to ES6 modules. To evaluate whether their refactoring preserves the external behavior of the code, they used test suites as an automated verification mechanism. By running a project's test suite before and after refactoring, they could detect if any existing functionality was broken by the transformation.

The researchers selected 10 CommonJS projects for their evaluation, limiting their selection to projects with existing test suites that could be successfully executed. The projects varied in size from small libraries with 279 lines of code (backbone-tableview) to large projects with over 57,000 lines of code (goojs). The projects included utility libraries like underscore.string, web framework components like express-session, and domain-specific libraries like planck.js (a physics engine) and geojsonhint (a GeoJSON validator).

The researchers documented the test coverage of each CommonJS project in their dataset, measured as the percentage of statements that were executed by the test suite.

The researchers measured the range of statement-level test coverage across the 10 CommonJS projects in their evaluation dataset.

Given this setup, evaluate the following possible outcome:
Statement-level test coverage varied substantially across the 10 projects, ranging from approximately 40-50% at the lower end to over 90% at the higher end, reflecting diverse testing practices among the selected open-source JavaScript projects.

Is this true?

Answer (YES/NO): YES